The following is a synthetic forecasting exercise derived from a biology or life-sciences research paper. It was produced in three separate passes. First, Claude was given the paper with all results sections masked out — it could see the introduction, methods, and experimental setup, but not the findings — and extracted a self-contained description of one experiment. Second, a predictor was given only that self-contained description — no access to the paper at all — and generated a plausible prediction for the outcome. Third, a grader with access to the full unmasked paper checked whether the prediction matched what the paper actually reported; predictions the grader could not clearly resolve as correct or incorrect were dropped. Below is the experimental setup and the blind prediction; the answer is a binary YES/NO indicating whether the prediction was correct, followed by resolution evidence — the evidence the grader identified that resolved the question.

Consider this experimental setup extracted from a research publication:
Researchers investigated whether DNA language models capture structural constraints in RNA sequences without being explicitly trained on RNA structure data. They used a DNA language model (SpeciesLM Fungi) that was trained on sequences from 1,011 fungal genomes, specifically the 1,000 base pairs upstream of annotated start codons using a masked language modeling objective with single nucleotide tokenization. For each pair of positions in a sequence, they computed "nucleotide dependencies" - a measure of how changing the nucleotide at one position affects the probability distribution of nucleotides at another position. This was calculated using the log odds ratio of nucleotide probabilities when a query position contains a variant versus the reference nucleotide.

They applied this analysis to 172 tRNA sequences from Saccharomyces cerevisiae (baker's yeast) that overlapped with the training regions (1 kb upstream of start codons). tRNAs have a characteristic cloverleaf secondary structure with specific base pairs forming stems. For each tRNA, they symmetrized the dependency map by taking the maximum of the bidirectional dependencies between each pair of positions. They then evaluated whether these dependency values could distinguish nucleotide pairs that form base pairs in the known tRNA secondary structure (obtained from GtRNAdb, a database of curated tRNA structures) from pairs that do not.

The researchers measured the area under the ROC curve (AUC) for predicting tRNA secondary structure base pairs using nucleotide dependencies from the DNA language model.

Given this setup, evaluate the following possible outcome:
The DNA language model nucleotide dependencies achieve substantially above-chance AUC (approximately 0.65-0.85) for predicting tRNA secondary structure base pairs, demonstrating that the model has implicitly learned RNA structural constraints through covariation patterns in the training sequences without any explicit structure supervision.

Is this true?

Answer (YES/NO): NO